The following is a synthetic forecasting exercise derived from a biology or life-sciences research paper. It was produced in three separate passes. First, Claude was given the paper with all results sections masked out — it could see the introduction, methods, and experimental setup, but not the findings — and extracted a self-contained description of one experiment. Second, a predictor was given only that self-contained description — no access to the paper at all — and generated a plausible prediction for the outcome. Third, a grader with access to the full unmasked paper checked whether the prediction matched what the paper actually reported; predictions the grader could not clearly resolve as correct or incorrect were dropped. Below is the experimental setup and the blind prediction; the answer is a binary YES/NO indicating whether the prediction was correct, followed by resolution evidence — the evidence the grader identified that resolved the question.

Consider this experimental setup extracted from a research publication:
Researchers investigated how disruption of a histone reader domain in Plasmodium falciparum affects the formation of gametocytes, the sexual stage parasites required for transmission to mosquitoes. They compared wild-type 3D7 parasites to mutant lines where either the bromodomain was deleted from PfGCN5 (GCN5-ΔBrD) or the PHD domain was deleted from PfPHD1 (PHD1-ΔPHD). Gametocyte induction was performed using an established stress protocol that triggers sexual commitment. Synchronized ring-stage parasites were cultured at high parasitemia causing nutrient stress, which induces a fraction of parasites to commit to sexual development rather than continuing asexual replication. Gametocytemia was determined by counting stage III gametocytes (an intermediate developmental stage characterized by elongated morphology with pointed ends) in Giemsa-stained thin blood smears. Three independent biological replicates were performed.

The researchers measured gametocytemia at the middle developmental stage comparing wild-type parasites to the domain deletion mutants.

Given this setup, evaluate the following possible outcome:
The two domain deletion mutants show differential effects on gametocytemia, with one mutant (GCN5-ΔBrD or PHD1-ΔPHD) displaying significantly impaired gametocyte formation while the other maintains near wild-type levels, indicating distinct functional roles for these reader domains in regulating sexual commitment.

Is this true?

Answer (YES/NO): NO